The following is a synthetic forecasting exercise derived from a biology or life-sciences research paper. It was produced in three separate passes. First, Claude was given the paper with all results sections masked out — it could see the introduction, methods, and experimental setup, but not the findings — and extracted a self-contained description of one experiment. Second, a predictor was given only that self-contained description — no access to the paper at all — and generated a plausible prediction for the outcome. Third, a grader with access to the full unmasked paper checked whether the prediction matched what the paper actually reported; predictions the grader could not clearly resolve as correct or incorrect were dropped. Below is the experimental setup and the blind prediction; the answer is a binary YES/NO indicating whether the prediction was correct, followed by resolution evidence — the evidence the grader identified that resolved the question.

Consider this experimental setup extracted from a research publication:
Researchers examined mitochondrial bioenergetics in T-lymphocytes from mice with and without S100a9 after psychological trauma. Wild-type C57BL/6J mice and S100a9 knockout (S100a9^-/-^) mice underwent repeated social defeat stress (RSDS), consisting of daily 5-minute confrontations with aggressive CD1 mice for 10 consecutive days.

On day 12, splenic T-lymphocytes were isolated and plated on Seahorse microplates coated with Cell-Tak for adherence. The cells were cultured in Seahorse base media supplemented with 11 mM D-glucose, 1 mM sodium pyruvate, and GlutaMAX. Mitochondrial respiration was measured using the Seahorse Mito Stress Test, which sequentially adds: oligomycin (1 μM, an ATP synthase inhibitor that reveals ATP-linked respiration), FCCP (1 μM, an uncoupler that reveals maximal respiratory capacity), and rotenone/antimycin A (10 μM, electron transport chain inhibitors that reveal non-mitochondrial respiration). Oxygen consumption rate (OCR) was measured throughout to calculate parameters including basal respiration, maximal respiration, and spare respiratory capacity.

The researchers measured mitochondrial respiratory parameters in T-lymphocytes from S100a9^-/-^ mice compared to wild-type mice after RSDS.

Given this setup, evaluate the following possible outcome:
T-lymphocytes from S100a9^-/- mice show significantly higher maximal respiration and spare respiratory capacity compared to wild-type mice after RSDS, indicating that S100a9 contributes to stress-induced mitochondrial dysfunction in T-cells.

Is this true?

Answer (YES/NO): NO